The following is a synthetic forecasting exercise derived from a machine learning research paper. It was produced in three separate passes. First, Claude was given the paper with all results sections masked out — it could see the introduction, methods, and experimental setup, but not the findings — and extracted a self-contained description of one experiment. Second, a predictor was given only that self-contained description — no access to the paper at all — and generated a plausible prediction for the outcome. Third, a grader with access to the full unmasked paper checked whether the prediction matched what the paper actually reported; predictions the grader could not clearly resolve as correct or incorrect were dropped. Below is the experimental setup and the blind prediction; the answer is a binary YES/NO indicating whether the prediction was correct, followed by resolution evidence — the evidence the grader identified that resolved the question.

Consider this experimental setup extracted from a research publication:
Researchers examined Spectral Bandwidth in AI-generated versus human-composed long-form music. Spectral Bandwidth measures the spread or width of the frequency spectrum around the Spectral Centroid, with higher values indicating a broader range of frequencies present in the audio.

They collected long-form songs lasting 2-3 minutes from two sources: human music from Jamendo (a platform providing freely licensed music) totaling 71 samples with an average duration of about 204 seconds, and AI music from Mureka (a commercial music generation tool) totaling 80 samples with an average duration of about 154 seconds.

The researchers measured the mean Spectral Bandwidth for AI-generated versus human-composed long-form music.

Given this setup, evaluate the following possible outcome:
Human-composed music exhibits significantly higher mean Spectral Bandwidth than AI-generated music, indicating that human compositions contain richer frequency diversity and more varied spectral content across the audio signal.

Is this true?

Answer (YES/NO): YES